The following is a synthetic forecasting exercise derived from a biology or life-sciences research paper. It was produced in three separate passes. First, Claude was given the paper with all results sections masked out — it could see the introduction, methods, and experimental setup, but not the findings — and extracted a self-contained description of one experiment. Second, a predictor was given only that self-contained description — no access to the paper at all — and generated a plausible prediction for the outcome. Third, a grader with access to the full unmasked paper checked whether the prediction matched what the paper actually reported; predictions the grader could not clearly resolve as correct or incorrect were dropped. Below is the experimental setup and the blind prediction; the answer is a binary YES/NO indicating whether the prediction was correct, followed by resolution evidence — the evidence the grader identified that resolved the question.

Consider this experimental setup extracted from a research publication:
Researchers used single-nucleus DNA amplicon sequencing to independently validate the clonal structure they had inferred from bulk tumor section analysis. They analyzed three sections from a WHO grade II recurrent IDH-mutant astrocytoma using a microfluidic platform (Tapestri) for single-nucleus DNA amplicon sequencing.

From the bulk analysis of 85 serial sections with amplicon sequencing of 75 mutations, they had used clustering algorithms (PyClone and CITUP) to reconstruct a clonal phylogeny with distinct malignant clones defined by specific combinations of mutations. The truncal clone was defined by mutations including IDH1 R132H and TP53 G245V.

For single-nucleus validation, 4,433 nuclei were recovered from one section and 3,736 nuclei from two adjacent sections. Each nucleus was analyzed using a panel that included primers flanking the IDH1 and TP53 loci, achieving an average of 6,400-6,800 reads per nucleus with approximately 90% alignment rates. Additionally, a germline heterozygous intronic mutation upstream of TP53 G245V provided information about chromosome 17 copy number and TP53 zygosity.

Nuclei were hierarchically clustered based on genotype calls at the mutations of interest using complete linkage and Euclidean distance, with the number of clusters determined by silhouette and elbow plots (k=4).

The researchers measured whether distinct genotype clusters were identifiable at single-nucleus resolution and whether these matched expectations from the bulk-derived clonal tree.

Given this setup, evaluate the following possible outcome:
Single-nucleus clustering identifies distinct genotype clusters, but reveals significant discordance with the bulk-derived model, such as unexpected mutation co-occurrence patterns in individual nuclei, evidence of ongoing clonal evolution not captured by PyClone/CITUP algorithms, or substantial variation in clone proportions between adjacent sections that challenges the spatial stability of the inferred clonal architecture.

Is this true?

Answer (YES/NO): NO